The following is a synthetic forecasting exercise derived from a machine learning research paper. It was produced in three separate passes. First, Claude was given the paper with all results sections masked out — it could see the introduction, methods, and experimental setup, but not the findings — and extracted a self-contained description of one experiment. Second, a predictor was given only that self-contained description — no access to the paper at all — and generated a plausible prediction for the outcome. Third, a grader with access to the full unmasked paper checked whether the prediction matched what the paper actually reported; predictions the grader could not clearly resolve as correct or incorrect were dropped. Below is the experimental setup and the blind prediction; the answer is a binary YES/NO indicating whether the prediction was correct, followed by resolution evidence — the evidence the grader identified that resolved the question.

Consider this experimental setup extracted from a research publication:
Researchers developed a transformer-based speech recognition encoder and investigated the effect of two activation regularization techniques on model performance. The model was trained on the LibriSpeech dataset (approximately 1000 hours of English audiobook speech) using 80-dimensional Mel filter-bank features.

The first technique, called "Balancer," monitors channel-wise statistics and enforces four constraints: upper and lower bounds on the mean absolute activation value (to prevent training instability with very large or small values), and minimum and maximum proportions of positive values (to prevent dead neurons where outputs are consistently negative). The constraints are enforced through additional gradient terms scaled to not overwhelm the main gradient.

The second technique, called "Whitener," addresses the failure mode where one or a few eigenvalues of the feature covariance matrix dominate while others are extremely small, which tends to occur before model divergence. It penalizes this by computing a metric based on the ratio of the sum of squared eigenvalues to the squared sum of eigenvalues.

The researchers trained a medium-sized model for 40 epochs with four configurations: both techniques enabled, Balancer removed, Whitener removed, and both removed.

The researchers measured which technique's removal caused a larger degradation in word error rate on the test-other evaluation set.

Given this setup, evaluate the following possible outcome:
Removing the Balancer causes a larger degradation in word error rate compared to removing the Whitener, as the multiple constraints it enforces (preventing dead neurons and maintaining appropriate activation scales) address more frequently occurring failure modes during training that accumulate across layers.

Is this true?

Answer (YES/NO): NO